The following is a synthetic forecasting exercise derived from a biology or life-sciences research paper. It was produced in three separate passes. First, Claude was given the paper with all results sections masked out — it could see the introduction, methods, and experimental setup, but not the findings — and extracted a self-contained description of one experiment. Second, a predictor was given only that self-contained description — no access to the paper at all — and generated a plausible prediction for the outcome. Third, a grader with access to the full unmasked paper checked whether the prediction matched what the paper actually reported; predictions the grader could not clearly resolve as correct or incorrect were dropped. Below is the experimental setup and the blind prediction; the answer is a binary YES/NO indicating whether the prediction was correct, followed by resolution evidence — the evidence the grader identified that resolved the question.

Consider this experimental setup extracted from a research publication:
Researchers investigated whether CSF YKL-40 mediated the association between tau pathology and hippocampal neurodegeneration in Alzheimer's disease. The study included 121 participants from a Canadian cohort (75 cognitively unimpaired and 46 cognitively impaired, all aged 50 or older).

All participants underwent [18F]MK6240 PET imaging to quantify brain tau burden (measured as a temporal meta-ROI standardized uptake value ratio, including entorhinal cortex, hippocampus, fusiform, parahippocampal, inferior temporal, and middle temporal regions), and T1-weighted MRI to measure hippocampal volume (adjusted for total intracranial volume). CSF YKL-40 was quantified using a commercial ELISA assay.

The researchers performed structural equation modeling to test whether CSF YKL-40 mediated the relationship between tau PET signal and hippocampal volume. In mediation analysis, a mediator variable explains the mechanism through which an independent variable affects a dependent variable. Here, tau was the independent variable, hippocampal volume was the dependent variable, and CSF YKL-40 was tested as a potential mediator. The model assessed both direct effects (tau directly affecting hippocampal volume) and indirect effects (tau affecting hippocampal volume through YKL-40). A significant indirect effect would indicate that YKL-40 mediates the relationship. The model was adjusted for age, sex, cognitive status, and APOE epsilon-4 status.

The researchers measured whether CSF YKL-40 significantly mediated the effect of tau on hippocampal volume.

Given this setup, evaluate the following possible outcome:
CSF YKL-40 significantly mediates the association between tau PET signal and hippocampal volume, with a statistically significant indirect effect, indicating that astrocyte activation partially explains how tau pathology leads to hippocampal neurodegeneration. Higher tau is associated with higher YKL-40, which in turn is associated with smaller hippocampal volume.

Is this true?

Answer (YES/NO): YES